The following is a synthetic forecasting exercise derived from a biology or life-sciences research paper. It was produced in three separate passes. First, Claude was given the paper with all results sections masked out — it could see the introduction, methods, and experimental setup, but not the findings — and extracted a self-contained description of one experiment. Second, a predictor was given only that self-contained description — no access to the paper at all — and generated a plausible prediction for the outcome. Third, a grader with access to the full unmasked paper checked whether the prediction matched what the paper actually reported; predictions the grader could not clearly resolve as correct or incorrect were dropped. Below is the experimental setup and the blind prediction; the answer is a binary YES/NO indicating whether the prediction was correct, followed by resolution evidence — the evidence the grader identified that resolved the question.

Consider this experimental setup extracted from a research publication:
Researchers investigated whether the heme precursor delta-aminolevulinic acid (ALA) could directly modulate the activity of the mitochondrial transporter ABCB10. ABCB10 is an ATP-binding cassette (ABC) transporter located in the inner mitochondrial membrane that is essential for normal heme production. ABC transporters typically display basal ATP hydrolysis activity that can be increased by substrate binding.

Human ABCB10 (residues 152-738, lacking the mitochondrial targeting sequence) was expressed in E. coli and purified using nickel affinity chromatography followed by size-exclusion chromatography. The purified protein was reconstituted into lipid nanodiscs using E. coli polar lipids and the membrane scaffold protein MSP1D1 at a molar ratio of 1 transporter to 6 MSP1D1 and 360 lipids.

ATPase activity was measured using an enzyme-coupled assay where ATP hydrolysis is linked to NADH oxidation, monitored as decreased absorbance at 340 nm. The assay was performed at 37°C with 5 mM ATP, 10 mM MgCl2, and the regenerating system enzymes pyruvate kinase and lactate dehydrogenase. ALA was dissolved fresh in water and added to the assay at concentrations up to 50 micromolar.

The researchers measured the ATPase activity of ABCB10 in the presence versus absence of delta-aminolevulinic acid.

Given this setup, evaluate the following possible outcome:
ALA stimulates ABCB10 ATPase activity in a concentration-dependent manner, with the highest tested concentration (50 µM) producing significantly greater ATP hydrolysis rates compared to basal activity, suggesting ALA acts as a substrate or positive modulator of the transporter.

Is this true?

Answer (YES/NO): NO